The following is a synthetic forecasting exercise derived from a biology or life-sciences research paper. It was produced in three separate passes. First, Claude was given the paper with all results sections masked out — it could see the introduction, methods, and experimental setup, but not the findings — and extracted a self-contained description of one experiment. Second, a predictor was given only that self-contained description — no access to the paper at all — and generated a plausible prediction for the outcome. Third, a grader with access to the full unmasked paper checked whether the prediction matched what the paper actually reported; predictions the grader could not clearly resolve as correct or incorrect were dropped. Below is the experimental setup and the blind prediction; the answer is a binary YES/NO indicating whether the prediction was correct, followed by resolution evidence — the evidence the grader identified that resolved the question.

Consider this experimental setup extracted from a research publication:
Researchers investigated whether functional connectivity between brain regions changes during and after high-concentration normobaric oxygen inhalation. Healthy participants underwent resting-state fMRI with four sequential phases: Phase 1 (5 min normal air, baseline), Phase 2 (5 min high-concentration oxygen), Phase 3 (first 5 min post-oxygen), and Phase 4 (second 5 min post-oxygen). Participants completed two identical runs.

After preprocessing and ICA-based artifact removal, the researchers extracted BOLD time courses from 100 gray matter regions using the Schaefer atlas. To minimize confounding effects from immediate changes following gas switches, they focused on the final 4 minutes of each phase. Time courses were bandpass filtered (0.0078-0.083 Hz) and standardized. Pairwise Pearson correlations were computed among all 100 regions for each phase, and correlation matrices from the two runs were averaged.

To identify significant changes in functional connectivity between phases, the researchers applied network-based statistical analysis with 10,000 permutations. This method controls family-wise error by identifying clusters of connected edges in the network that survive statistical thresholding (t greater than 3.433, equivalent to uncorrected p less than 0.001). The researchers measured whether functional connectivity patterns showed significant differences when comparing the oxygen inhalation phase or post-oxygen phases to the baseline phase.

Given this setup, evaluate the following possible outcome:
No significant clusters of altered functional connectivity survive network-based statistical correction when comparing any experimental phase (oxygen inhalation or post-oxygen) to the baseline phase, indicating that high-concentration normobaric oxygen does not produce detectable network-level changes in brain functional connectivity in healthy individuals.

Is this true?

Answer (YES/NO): NO